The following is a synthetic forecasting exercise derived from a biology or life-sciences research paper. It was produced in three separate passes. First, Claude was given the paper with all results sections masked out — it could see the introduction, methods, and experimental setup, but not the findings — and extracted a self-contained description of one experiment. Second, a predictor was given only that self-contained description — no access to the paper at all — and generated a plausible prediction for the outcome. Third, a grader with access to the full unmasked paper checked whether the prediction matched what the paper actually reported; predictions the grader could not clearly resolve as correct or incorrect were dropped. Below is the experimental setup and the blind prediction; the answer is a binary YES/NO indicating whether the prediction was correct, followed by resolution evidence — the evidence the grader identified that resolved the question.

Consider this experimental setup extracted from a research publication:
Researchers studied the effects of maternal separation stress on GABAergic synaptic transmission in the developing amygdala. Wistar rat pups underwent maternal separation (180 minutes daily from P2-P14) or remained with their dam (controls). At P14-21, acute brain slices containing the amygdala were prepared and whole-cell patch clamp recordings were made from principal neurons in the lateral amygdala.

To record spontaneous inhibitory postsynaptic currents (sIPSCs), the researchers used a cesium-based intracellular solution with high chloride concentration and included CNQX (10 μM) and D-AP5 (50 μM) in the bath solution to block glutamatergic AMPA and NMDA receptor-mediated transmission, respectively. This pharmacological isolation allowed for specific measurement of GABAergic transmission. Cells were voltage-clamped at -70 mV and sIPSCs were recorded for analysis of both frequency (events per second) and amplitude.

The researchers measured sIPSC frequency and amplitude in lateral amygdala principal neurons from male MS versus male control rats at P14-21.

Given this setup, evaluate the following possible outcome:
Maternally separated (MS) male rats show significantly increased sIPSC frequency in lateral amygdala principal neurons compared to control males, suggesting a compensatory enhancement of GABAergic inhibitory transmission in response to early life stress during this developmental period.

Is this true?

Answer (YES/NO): NO